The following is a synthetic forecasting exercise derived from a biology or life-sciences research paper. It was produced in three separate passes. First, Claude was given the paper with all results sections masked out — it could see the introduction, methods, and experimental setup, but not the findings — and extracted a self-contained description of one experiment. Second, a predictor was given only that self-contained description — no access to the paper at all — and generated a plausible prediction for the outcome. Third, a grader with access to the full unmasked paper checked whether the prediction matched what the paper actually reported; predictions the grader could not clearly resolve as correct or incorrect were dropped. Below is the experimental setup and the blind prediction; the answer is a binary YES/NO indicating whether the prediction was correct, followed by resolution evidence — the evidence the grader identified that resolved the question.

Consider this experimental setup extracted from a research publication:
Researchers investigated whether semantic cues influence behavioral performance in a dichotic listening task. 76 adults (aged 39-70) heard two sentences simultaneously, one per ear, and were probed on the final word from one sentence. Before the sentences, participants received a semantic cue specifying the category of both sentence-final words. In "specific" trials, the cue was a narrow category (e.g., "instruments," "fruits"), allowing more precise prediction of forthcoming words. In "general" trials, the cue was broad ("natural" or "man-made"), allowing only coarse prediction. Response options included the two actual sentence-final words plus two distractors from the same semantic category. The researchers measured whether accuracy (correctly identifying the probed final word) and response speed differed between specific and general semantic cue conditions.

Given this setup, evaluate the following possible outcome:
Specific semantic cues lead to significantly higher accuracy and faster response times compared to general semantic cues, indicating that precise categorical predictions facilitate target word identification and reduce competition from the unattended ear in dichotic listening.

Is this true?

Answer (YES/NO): NO